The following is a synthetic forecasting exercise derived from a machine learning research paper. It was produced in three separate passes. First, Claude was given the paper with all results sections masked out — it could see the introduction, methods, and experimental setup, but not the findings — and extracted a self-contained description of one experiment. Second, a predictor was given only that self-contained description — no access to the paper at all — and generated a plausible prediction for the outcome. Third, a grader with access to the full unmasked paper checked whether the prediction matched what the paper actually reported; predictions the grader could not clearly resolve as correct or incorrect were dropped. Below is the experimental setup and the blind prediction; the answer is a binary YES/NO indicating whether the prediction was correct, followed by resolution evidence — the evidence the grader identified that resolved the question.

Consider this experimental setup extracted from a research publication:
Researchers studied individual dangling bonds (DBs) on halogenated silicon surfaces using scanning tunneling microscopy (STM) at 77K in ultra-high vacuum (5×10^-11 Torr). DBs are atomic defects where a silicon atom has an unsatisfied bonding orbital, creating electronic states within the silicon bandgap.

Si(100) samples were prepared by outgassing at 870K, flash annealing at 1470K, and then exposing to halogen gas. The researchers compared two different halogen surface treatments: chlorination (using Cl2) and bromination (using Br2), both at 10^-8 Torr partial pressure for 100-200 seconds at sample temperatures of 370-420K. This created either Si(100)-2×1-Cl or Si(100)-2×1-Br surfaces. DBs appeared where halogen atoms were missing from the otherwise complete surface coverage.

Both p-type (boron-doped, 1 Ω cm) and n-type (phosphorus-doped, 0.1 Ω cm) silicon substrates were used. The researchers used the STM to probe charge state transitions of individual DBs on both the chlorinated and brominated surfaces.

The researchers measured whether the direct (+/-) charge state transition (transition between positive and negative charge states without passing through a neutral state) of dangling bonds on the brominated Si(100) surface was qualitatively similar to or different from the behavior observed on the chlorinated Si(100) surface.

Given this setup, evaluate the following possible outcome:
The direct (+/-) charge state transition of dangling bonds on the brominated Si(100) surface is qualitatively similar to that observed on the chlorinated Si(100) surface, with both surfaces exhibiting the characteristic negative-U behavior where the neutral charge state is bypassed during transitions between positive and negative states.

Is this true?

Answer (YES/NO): NO